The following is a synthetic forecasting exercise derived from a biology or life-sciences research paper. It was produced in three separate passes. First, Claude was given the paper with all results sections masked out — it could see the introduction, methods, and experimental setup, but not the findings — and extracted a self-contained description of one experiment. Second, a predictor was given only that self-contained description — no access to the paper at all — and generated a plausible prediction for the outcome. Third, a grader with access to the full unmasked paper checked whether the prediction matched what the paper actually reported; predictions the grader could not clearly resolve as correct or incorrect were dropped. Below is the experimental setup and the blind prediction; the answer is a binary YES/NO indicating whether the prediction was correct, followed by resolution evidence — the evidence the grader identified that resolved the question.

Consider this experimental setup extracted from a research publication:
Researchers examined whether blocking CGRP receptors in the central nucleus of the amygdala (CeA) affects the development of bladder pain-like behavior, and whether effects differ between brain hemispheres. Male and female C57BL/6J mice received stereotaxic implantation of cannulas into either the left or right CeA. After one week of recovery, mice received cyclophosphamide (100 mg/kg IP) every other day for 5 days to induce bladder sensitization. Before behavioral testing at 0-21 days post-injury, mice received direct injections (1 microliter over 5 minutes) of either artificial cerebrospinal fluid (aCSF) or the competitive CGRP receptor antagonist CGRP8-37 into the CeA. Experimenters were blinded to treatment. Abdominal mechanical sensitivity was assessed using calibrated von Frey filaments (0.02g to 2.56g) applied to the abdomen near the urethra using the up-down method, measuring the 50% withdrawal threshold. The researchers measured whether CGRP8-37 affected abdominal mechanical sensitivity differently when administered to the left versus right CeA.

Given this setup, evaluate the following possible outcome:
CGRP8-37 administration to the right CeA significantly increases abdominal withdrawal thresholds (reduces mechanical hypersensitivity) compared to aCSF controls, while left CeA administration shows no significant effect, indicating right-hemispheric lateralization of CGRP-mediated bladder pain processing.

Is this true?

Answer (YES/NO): YES